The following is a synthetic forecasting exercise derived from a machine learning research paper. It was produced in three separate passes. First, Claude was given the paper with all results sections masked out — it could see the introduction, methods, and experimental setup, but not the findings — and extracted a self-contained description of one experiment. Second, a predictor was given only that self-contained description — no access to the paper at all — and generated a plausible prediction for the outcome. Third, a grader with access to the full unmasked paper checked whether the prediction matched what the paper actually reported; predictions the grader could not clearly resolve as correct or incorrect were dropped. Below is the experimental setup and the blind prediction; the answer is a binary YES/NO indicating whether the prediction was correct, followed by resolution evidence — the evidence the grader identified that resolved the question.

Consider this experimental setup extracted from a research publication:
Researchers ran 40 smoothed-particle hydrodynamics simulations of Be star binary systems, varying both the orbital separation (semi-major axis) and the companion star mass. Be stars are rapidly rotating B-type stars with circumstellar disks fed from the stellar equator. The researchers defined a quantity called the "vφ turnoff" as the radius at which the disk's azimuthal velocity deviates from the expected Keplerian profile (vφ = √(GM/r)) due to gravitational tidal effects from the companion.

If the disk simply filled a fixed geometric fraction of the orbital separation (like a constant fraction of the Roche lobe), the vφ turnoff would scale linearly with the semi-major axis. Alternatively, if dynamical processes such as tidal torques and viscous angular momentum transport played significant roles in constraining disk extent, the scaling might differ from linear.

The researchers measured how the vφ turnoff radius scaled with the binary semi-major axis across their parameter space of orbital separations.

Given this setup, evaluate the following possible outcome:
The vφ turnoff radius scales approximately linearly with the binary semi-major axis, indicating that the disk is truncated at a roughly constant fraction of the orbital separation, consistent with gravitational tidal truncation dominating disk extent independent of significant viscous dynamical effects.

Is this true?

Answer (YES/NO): NO